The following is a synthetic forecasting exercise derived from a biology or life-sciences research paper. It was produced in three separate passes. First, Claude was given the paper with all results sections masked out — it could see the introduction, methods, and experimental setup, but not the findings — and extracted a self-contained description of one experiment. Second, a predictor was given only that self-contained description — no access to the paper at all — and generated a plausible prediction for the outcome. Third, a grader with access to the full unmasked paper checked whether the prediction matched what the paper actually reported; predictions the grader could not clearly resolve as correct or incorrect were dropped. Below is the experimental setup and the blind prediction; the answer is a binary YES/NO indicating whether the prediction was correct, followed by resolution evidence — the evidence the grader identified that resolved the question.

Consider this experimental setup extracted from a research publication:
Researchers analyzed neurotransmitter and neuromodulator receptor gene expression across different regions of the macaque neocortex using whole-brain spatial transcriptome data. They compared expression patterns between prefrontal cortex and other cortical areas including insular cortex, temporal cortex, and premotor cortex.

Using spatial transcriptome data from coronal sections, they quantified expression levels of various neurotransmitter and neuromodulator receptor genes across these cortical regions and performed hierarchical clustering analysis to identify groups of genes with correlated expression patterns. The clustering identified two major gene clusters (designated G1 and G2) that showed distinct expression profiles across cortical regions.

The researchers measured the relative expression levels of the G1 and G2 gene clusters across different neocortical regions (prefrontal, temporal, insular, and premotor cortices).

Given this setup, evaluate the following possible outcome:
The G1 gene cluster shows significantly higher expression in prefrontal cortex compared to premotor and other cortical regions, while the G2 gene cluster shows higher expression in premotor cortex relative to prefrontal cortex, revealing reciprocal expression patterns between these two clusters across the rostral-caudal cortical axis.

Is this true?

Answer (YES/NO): NO